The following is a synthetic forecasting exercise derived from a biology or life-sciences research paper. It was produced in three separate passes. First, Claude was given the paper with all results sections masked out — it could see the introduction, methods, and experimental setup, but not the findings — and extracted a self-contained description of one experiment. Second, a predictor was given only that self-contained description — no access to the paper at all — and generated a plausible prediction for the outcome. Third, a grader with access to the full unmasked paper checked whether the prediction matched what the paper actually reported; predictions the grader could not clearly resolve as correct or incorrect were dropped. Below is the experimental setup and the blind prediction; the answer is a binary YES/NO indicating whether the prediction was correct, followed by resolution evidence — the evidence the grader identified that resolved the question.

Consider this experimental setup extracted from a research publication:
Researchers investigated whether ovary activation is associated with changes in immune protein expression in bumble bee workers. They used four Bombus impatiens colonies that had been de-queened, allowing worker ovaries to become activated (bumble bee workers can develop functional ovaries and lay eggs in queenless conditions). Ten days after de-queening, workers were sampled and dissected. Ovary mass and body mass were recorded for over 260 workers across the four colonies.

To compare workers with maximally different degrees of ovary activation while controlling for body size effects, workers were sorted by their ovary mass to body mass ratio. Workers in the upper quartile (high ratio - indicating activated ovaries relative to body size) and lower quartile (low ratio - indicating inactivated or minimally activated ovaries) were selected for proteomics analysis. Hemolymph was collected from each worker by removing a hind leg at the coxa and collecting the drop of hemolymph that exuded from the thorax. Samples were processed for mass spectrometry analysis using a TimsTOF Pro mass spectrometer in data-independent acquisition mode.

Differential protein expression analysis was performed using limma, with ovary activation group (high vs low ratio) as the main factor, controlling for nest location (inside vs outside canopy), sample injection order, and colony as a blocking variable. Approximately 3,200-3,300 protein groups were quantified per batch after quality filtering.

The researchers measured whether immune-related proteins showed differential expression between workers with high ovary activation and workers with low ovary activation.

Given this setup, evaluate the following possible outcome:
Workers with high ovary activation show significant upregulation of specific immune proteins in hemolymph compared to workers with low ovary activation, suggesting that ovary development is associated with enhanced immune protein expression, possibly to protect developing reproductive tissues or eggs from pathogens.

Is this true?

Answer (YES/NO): NO